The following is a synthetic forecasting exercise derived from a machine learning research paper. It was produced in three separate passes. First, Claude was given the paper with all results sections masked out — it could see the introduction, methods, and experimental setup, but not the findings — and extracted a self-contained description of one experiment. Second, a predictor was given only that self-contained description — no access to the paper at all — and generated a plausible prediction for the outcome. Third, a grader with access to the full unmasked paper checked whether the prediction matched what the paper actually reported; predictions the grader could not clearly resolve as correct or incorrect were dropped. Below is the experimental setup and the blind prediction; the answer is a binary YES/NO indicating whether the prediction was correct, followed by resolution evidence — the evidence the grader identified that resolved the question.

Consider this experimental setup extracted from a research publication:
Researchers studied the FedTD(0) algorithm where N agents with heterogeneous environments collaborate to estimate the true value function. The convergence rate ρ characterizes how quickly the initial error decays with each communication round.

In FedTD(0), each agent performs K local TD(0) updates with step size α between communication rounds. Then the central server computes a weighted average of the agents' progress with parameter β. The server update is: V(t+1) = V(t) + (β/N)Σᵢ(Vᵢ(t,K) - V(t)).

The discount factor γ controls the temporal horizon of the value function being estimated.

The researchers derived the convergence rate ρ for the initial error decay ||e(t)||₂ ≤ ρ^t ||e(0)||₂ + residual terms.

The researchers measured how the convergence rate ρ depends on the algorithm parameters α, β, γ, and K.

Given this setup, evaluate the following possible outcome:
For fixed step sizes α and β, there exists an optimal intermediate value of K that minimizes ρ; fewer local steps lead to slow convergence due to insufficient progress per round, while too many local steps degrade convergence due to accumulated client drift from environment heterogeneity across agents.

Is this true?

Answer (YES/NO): NO